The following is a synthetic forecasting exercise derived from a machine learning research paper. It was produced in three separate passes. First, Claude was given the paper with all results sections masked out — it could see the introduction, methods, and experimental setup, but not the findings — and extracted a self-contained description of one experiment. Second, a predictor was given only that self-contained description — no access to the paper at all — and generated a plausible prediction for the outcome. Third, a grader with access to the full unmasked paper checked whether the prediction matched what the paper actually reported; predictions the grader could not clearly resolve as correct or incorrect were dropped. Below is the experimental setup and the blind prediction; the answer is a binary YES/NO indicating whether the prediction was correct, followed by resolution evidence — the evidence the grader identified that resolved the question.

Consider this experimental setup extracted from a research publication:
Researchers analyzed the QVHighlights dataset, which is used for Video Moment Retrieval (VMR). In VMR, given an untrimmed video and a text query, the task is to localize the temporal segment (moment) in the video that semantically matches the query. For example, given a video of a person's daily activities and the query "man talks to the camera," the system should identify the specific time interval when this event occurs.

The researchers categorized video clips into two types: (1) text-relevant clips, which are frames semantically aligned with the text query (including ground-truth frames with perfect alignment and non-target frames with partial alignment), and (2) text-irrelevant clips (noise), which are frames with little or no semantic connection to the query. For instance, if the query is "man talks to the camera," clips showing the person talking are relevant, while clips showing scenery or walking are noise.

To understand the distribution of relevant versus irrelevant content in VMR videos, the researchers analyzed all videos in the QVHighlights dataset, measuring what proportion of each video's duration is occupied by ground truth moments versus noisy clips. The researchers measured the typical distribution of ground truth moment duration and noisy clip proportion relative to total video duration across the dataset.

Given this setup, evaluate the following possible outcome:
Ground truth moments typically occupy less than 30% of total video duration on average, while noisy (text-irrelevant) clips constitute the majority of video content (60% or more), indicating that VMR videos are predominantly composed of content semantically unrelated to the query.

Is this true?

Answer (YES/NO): YES